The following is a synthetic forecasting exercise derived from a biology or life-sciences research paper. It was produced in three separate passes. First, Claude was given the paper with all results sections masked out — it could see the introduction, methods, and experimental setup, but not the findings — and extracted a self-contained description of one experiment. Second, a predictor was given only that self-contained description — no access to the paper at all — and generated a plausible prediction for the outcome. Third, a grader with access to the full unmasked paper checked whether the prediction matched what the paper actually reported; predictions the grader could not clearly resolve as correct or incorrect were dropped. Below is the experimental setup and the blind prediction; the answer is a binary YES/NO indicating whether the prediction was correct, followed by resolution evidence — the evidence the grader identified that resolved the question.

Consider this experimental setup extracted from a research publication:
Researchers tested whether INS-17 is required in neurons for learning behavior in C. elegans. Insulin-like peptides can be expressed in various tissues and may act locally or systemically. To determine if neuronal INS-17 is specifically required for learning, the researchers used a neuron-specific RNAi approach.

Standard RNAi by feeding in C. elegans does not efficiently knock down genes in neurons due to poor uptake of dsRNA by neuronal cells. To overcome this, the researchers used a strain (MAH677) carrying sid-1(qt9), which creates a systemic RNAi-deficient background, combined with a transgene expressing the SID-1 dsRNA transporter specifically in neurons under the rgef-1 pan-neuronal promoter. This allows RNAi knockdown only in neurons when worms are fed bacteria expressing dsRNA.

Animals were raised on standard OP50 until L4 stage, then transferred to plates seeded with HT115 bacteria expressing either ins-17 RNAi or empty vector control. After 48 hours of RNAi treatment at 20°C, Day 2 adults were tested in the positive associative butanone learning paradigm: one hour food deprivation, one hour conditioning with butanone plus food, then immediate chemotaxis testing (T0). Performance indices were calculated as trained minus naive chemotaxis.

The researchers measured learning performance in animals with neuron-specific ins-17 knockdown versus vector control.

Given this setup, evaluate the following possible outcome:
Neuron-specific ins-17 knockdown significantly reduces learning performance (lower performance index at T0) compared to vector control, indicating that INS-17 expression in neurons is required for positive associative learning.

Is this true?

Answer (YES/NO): YES